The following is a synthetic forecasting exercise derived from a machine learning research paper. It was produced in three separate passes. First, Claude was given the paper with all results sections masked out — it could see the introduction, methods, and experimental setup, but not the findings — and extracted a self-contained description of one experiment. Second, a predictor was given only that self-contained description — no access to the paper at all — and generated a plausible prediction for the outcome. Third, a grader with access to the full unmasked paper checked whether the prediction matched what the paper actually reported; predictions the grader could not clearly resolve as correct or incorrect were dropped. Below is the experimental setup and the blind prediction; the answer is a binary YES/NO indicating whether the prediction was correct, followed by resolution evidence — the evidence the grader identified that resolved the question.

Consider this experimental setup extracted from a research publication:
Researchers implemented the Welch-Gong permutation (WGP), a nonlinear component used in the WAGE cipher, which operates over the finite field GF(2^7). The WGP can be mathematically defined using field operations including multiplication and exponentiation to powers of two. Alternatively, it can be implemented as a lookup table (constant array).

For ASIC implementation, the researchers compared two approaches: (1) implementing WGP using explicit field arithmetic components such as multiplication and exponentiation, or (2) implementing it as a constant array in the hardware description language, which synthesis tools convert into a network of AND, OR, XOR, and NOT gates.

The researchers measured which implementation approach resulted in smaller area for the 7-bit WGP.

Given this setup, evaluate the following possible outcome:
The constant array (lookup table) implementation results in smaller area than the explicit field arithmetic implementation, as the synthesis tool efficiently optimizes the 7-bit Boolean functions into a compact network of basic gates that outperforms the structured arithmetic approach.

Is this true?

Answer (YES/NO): YES